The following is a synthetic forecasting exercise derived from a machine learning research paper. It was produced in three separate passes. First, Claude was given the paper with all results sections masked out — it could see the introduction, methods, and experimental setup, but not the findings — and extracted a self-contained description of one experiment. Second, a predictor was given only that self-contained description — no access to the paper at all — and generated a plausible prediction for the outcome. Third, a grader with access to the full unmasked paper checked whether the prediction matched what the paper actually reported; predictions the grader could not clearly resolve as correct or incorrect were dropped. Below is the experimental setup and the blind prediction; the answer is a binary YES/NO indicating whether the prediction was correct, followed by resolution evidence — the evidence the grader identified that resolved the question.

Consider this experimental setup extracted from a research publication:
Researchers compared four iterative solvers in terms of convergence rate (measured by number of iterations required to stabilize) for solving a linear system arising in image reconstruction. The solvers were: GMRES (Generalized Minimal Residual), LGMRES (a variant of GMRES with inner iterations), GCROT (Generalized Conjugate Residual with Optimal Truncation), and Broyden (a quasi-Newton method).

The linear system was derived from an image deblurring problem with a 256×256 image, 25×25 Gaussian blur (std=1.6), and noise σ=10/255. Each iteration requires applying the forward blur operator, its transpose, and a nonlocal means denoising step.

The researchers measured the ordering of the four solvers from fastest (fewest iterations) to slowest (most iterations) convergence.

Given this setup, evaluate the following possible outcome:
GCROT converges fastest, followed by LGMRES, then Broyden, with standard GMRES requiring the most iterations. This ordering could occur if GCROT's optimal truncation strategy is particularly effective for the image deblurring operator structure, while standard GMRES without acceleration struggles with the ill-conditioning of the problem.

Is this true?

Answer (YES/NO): NO